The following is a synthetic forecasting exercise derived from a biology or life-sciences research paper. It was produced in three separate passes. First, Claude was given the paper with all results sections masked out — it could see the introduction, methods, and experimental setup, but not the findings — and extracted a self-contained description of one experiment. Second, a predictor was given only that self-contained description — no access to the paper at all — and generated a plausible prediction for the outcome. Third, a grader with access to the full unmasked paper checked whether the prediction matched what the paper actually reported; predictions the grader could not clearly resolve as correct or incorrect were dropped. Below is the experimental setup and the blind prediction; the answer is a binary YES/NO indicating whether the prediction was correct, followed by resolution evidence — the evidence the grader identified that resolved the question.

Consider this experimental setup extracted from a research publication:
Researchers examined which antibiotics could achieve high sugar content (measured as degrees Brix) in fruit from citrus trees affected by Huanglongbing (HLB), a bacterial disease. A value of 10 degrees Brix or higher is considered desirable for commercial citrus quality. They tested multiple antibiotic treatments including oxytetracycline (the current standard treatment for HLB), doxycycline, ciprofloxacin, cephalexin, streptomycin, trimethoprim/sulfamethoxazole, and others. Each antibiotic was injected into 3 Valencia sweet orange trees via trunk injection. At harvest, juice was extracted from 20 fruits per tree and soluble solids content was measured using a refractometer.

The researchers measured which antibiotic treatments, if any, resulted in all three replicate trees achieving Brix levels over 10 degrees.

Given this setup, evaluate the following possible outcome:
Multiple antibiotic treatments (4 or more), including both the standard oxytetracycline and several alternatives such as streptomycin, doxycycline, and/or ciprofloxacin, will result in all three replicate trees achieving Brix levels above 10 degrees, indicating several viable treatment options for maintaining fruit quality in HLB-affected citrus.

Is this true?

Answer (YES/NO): NO